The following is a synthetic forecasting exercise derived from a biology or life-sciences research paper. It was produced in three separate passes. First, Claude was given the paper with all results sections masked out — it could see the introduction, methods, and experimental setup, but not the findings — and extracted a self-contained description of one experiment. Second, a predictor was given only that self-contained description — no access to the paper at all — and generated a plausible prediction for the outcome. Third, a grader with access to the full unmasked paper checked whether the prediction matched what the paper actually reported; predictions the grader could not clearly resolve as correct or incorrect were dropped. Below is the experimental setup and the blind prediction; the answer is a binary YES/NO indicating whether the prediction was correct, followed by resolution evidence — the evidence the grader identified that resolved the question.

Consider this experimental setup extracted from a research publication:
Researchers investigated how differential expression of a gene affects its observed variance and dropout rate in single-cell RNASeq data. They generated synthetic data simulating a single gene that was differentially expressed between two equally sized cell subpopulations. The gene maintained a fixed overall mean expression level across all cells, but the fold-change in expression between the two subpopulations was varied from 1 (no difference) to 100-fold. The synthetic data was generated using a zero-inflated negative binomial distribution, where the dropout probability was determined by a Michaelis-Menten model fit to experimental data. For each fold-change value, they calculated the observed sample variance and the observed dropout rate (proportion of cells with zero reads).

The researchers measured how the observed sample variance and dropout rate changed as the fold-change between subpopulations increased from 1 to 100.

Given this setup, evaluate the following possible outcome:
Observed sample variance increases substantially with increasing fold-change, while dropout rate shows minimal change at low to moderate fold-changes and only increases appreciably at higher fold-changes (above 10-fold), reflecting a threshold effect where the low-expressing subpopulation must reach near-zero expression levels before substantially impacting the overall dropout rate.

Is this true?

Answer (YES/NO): NO